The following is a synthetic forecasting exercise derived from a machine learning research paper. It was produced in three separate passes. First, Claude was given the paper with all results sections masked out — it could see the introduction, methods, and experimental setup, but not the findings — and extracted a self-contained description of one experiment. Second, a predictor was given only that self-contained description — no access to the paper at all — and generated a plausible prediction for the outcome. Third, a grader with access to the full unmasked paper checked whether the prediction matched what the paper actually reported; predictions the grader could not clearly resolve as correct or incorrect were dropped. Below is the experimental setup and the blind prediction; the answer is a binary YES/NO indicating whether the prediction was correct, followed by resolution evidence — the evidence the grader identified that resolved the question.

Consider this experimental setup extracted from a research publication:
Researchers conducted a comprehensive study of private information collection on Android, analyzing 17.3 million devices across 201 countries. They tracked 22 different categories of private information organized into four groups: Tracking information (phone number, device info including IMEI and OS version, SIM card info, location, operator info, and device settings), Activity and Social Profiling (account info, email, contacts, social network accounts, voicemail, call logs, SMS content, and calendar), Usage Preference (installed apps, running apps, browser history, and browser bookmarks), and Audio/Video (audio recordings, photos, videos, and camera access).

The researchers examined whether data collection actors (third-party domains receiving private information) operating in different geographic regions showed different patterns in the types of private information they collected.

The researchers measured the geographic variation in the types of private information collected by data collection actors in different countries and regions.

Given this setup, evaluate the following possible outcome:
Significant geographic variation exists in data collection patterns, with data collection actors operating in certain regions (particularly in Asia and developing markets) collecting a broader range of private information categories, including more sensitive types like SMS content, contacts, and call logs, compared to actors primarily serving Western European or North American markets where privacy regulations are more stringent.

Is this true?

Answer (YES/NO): NO